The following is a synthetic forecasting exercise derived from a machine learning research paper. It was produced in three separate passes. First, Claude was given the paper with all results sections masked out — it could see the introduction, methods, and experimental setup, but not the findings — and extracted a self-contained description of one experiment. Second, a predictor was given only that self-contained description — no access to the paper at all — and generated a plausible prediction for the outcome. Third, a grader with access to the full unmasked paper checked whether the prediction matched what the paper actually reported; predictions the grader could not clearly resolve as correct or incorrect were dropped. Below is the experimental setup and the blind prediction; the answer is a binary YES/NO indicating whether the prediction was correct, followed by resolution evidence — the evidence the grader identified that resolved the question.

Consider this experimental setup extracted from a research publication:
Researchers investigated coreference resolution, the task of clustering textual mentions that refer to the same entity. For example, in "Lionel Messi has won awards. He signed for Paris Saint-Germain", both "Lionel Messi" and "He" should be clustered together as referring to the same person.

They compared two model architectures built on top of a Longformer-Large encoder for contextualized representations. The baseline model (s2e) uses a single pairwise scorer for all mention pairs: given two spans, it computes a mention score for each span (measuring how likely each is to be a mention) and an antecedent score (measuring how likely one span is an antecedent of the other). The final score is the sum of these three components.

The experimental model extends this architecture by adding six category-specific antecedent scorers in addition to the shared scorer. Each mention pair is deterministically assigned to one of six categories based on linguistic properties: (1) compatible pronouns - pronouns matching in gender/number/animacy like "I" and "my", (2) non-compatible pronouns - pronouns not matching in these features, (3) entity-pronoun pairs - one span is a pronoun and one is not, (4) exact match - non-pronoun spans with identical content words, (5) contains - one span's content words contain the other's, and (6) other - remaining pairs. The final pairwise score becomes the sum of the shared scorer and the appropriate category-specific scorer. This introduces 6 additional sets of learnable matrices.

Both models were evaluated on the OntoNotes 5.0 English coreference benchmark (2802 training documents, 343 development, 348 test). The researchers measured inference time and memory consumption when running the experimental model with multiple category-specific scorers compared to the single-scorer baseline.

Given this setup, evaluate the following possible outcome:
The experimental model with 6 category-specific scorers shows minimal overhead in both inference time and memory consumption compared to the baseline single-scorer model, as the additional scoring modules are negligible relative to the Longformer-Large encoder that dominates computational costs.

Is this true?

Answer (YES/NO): NO